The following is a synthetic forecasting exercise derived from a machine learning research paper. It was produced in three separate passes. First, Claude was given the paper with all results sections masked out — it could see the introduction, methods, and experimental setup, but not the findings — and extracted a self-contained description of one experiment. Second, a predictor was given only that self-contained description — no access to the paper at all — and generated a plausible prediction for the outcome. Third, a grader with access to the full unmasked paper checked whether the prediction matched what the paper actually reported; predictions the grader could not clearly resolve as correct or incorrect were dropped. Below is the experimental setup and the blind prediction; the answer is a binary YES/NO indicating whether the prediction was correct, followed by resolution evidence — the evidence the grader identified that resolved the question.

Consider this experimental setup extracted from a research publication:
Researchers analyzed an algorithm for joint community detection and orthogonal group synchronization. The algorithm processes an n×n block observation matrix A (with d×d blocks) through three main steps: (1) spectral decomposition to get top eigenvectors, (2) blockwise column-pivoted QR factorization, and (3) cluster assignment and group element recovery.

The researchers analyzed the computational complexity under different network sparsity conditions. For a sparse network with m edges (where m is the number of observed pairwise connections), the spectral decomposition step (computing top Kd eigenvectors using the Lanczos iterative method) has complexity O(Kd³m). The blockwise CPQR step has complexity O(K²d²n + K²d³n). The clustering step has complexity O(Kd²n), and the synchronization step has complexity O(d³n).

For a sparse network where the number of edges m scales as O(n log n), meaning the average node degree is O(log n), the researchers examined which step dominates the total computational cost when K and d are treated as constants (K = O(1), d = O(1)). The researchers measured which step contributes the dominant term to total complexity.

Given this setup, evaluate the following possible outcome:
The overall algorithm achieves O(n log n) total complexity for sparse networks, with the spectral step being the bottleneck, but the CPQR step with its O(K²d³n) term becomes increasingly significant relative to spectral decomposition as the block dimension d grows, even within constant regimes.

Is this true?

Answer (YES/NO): NO